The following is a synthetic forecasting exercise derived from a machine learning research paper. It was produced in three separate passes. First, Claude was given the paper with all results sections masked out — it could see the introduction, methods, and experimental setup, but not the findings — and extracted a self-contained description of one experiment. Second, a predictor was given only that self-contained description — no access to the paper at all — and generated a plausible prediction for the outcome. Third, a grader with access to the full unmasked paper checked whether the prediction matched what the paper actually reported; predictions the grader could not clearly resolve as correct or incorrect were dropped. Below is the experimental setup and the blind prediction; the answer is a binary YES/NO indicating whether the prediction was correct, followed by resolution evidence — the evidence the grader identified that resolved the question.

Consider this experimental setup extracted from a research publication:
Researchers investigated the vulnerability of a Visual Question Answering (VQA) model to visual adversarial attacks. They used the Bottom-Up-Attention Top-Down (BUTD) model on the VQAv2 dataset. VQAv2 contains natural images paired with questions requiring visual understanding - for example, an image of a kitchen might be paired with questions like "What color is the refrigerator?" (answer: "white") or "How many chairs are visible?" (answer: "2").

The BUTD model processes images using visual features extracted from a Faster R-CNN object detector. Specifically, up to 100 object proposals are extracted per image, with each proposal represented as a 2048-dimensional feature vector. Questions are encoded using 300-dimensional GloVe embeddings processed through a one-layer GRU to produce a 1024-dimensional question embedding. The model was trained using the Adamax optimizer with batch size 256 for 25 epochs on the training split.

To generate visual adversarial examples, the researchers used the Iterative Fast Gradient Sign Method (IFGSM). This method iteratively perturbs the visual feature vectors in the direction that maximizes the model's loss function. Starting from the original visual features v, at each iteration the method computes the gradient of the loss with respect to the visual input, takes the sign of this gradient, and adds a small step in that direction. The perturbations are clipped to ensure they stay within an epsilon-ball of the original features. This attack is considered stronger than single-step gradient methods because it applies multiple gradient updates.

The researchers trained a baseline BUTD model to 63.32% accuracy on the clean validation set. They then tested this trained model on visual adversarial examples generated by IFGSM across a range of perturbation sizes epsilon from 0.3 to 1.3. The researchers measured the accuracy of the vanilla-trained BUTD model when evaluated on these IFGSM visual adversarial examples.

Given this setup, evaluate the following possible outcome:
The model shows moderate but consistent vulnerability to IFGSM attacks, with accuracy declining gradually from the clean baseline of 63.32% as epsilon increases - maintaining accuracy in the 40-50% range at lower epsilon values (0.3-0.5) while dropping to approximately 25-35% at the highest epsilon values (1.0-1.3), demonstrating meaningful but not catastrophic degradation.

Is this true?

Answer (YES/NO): NO